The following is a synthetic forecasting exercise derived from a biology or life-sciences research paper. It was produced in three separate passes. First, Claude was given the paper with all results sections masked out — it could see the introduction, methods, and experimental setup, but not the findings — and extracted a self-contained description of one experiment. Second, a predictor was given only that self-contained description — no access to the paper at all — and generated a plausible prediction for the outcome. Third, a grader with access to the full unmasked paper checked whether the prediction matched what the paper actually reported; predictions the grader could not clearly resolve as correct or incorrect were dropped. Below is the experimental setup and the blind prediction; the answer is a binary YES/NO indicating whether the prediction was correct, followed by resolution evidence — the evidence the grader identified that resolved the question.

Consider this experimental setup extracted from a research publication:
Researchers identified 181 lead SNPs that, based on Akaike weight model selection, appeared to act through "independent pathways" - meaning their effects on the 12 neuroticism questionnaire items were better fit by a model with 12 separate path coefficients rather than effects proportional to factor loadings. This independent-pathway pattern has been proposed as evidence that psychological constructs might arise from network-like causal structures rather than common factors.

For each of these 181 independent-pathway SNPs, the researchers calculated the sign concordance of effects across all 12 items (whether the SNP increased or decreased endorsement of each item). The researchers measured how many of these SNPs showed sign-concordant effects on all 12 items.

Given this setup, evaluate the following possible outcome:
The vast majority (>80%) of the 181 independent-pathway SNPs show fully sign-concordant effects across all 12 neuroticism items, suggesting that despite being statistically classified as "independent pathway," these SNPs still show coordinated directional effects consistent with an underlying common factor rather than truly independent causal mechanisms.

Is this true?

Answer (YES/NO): NO